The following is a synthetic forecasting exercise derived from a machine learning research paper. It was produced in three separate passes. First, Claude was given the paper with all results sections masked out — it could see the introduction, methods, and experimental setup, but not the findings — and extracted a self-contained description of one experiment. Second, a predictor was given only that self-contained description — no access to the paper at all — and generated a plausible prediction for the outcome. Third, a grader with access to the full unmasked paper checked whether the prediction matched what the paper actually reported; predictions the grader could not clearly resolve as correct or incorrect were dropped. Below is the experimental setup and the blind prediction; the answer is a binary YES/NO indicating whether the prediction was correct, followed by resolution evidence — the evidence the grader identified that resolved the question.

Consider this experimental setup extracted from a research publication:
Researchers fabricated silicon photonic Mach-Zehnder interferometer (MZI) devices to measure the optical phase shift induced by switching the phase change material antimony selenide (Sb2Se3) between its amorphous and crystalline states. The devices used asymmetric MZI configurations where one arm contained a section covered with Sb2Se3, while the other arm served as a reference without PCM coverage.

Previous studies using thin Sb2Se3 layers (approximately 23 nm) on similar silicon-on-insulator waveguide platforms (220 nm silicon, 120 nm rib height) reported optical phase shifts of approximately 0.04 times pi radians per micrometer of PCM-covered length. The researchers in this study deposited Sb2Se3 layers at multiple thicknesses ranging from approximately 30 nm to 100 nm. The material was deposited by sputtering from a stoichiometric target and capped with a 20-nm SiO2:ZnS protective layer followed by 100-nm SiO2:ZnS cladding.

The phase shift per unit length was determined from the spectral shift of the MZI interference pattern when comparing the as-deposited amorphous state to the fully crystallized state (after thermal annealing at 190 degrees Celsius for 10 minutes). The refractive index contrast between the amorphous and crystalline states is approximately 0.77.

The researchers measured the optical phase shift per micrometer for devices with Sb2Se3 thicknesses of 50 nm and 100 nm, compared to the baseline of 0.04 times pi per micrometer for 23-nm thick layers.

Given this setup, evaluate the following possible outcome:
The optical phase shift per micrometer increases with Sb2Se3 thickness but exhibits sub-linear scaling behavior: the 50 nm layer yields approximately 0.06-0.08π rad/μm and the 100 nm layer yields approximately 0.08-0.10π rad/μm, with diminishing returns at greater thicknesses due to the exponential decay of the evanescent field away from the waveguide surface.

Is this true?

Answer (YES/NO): NO